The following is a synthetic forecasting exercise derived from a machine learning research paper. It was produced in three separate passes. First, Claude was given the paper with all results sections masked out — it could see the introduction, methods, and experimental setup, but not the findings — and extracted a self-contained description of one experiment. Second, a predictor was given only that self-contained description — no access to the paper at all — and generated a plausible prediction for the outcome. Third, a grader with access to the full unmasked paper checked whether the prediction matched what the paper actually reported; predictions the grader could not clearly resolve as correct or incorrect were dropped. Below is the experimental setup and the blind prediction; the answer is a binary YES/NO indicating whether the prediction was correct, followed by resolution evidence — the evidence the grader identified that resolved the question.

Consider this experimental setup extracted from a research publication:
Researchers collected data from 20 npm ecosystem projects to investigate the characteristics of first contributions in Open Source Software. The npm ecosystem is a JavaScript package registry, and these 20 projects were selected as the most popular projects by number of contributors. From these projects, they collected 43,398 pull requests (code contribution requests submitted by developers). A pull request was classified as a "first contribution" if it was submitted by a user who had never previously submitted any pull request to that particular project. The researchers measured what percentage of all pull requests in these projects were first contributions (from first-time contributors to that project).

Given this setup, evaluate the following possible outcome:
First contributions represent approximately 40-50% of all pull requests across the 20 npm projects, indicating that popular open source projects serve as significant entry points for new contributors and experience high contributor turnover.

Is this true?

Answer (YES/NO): NO